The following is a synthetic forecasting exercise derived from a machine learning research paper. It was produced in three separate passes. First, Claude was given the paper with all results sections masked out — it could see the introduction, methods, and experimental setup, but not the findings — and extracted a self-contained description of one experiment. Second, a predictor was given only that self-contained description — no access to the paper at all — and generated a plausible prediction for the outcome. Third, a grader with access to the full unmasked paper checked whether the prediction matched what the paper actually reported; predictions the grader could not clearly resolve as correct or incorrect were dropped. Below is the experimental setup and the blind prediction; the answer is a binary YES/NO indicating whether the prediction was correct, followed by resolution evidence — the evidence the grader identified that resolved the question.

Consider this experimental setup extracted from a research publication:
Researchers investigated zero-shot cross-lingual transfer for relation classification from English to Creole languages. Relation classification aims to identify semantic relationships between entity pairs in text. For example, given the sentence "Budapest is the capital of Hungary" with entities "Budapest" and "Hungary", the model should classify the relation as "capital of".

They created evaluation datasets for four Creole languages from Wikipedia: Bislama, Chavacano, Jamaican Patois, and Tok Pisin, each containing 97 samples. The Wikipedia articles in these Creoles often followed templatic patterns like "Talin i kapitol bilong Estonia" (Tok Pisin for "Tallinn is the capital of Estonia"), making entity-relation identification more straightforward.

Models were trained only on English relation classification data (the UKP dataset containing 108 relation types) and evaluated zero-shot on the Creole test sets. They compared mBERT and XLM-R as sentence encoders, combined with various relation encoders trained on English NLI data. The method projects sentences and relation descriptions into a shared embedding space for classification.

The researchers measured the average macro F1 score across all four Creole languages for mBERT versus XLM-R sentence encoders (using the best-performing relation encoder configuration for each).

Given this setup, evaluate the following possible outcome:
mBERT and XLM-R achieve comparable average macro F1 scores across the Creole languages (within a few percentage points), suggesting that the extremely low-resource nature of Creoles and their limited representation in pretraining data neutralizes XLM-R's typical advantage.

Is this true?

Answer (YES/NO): NO